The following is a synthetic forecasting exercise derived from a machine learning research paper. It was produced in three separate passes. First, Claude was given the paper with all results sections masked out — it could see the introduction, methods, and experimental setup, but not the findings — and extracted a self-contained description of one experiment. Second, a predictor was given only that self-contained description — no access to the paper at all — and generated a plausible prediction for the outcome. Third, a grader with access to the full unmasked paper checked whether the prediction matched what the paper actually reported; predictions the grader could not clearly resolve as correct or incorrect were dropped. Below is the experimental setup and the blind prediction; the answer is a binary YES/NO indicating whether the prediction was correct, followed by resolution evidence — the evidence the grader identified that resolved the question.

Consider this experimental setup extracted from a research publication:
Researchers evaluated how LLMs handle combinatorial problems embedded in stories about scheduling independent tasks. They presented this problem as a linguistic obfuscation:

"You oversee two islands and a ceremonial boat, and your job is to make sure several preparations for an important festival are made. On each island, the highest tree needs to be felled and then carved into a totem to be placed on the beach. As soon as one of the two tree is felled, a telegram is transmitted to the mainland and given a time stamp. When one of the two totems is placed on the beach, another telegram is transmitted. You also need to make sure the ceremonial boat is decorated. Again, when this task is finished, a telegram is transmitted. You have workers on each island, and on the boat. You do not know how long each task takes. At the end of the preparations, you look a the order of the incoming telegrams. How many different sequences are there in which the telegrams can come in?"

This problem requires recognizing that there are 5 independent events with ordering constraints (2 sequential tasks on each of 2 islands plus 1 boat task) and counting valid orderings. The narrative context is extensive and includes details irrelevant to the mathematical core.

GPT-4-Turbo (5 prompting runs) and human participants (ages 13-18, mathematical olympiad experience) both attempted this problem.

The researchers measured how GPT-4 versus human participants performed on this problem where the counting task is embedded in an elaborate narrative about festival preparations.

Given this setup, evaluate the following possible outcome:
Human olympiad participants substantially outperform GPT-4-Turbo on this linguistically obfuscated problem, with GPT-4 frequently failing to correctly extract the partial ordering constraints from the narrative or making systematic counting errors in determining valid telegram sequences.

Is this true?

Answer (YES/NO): YES